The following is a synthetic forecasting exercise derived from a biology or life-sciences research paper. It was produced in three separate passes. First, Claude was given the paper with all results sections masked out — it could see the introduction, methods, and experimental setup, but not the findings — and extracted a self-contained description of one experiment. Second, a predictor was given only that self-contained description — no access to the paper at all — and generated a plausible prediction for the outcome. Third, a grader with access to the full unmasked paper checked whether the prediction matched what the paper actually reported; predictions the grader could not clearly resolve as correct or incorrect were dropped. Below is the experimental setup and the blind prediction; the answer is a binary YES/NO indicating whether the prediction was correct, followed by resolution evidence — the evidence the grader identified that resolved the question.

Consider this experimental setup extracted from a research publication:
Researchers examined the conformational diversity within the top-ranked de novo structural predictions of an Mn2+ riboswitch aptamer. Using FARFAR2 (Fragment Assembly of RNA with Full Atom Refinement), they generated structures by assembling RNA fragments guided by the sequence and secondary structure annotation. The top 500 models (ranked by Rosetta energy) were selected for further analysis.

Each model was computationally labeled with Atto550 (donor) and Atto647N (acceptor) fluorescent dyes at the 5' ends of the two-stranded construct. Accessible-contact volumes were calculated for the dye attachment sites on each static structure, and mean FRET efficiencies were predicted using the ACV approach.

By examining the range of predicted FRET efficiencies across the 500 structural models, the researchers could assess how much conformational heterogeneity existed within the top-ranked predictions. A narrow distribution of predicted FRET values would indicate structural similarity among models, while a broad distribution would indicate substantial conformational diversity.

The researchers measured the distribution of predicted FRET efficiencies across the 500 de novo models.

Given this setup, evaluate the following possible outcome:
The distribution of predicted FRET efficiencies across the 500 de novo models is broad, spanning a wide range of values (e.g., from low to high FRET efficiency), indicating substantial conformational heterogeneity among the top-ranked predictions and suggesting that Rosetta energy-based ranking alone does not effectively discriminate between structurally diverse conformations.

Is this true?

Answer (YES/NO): YES